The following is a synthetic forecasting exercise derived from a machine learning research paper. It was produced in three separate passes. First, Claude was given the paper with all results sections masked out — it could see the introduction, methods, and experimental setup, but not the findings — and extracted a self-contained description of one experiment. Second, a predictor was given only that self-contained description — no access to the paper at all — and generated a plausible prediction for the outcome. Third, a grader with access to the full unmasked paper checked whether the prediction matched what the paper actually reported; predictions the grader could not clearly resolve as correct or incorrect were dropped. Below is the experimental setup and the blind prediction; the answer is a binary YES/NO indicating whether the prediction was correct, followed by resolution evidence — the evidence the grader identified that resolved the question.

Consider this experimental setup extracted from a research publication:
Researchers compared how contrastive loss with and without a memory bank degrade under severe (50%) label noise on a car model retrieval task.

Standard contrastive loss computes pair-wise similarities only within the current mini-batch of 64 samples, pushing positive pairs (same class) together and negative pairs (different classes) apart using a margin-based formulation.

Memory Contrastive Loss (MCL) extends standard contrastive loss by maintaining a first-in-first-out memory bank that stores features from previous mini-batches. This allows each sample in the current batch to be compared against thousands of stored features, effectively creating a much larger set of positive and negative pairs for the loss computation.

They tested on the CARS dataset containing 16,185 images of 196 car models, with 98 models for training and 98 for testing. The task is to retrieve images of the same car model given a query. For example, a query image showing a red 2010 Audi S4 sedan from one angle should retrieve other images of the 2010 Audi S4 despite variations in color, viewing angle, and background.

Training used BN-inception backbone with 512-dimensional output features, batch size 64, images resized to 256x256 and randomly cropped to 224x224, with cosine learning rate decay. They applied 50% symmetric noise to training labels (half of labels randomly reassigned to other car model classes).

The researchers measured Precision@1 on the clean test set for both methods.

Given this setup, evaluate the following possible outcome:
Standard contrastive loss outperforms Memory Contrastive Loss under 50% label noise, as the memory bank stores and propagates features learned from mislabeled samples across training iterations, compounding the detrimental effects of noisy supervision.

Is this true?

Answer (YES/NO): NO